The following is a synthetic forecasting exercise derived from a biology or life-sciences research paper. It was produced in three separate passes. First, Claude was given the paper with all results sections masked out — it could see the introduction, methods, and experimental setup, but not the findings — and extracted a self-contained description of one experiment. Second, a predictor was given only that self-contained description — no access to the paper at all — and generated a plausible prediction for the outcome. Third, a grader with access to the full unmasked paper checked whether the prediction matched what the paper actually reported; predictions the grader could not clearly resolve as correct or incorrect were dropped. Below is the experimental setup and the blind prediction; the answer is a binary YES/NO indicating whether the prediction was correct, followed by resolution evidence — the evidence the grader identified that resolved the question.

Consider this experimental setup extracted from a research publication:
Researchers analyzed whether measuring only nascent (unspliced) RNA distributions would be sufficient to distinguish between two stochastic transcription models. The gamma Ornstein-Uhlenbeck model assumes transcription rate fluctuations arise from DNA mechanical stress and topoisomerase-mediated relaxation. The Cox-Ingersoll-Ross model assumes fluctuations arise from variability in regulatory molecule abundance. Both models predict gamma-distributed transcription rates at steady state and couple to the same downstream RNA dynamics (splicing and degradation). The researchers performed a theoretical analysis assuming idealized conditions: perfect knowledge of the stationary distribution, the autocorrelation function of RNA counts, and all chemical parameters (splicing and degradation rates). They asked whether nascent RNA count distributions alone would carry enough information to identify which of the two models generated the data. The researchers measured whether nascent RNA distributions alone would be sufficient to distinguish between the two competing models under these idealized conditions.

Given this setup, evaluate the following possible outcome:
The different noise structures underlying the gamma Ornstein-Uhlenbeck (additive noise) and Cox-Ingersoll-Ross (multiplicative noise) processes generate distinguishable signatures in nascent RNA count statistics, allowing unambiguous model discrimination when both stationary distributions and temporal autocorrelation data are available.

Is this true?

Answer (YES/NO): NO